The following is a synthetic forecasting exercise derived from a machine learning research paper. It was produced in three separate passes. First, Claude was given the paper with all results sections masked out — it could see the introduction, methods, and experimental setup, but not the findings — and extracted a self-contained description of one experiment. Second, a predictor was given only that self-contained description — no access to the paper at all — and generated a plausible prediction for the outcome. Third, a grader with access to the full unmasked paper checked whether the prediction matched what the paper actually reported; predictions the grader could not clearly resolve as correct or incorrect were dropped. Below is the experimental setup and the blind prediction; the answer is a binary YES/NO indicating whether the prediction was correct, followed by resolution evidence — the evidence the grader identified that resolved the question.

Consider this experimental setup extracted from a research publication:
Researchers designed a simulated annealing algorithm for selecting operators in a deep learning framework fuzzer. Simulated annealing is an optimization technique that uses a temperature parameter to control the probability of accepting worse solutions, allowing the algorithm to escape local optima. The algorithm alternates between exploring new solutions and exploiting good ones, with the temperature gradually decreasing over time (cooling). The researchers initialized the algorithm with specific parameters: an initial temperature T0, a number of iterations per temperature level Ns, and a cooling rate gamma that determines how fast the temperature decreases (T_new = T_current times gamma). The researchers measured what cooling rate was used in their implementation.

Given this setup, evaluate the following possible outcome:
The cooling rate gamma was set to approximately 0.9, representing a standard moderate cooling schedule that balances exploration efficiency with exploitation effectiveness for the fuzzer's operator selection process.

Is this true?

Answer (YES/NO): NO